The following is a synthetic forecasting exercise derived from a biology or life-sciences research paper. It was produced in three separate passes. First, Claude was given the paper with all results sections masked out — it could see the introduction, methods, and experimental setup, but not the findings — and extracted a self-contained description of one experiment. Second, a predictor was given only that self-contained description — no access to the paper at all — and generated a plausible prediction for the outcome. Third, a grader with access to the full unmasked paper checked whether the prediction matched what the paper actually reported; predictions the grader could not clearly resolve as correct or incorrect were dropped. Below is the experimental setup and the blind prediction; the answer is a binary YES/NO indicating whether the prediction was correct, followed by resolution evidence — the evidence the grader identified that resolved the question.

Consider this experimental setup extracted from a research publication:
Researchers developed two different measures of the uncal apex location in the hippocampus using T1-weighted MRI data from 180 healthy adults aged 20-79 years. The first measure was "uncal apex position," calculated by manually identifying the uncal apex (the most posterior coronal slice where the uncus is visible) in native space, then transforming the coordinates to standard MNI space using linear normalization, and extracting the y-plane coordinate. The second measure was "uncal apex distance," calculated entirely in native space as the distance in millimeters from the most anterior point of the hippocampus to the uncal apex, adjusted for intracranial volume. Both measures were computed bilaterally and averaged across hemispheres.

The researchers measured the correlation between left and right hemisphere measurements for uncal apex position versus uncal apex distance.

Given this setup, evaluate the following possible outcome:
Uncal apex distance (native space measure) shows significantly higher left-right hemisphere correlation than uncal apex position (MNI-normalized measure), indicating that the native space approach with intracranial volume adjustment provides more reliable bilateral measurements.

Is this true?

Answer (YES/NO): NO